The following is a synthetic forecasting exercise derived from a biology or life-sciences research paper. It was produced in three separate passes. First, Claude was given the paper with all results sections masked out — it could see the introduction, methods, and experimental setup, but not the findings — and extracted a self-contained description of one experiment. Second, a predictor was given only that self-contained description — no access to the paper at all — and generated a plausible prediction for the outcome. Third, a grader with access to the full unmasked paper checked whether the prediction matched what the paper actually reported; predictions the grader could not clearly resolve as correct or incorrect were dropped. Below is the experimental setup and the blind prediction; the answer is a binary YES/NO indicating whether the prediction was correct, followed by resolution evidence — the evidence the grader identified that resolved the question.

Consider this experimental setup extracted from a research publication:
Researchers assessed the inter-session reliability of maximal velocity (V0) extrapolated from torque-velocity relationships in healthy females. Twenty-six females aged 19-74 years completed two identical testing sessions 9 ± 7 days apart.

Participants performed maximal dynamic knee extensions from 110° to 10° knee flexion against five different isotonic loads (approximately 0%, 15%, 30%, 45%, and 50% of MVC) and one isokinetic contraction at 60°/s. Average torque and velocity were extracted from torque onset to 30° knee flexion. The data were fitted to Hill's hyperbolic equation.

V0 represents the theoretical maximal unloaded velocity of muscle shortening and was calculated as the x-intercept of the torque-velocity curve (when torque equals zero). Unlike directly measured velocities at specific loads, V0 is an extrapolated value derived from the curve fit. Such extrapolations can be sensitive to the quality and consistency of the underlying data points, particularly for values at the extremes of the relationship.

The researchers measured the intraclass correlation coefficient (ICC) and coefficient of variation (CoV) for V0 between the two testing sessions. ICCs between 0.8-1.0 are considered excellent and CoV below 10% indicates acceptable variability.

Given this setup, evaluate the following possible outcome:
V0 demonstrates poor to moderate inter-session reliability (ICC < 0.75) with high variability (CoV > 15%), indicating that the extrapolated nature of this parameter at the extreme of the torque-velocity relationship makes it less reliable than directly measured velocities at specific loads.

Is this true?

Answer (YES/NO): NO